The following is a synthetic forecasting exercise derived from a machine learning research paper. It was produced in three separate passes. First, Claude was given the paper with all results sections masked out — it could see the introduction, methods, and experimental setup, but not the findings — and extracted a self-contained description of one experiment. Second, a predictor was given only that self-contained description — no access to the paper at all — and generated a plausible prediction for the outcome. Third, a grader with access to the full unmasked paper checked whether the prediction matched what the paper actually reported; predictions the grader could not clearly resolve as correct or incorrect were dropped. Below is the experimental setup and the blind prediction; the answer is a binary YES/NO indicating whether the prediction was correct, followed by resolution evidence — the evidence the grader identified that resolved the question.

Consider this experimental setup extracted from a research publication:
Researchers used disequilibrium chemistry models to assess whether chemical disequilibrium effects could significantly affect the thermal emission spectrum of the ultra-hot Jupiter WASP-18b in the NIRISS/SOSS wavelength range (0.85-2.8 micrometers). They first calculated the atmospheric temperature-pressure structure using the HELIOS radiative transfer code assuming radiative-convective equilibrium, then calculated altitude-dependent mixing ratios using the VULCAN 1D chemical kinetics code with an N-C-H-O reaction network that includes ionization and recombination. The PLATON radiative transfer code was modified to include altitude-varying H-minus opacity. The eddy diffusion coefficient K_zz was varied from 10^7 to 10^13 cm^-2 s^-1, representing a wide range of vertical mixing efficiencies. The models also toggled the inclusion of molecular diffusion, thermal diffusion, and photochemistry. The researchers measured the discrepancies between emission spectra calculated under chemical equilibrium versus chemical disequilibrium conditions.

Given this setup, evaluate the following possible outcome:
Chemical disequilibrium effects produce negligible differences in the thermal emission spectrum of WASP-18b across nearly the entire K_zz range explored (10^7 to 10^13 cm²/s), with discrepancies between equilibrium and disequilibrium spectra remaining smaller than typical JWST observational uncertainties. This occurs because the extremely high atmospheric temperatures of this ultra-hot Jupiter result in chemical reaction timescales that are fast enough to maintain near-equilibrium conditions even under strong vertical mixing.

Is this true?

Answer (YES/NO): YES